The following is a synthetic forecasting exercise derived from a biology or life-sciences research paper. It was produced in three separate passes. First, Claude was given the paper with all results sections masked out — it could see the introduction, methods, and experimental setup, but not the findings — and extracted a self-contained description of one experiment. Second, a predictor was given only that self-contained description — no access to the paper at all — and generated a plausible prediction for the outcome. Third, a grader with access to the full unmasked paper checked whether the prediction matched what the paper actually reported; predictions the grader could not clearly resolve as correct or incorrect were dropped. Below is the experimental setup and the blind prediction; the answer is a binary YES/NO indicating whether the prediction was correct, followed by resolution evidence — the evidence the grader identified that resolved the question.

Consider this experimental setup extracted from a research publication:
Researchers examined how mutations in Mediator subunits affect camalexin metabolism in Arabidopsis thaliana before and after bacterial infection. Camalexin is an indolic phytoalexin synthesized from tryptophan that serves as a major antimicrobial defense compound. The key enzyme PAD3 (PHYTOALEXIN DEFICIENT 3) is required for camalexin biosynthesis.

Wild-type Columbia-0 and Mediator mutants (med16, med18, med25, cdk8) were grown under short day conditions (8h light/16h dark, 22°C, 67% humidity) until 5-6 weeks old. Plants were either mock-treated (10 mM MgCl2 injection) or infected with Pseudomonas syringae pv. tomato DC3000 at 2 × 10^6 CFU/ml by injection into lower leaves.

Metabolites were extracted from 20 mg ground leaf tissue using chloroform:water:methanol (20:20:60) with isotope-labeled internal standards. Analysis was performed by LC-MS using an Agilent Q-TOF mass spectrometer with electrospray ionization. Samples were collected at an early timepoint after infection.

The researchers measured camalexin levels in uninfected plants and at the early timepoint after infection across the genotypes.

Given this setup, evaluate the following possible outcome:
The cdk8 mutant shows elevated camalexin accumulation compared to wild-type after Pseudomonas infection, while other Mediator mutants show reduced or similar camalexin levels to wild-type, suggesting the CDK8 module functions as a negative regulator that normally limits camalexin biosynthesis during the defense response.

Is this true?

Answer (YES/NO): NO